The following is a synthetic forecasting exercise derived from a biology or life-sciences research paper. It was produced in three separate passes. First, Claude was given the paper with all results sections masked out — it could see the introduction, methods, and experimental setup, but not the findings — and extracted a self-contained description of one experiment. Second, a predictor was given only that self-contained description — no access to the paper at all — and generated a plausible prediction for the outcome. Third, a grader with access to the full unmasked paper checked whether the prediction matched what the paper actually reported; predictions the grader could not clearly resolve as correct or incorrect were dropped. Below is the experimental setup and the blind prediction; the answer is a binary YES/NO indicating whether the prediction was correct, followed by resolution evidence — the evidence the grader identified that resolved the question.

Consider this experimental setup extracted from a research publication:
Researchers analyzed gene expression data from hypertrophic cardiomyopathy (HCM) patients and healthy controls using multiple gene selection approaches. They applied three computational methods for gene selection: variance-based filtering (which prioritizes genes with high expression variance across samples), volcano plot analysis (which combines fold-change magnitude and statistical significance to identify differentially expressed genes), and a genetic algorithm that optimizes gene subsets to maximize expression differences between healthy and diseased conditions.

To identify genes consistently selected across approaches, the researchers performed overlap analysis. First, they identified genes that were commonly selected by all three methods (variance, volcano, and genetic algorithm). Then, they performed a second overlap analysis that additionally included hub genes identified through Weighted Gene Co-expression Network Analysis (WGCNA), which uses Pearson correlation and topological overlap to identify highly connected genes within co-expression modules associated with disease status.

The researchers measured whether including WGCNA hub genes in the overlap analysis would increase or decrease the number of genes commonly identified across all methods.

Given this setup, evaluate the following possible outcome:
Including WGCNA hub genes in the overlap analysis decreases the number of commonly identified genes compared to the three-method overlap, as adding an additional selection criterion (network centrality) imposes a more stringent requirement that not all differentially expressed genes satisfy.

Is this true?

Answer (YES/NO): YES